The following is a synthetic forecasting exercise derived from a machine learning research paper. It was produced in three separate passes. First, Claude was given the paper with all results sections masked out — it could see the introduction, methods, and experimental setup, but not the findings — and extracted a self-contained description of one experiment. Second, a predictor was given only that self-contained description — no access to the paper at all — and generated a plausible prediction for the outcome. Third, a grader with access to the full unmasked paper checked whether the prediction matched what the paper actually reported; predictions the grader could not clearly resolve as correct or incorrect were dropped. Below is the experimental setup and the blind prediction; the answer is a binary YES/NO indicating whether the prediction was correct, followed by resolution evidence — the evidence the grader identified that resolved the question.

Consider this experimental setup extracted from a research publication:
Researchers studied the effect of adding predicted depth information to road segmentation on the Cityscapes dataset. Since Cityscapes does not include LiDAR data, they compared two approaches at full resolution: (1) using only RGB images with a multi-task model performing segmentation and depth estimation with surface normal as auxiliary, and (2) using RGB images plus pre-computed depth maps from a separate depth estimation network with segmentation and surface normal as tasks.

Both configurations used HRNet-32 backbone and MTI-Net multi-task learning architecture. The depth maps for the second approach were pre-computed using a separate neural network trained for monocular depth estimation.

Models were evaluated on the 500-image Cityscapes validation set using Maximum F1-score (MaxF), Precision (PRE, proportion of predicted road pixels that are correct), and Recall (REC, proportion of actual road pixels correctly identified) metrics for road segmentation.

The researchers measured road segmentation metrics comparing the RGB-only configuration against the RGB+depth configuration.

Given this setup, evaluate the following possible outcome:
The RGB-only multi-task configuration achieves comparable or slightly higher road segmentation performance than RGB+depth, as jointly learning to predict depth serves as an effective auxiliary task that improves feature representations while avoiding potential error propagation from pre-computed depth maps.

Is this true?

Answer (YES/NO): NO